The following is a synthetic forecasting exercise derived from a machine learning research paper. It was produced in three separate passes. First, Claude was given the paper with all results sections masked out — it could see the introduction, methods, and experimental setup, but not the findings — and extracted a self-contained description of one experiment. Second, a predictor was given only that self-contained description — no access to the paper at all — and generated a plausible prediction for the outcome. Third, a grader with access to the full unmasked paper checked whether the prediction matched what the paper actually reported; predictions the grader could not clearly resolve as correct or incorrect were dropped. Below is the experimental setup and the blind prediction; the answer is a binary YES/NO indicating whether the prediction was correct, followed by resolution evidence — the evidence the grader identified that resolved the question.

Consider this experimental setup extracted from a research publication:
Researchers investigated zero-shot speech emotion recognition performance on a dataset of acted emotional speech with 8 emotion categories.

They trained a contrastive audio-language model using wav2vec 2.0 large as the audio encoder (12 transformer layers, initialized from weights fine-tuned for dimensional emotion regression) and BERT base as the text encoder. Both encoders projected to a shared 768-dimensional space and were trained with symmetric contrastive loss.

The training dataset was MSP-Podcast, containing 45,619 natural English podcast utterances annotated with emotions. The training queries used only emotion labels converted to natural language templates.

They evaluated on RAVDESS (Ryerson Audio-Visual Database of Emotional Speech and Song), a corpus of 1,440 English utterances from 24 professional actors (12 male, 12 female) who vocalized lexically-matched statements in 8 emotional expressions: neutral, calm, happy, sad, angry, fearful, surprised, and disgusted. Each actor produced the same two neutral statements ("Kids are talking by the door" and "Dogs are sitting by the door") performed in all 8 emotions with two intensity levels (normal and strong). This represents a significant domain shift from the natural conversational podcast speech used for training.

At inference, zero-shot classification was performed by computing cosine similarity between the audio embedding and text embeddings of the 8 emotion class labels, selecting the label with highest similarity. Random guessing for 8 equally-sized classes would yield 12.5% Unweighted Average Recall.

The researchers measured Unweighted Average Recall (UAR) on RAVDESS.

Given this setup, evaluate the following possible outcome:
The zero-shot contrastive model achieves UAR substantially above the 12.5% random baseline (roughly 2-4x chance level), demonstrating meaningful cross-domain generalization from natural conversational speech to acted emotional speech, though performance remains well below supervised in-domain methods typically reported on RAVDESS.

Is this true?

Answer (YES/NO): YES